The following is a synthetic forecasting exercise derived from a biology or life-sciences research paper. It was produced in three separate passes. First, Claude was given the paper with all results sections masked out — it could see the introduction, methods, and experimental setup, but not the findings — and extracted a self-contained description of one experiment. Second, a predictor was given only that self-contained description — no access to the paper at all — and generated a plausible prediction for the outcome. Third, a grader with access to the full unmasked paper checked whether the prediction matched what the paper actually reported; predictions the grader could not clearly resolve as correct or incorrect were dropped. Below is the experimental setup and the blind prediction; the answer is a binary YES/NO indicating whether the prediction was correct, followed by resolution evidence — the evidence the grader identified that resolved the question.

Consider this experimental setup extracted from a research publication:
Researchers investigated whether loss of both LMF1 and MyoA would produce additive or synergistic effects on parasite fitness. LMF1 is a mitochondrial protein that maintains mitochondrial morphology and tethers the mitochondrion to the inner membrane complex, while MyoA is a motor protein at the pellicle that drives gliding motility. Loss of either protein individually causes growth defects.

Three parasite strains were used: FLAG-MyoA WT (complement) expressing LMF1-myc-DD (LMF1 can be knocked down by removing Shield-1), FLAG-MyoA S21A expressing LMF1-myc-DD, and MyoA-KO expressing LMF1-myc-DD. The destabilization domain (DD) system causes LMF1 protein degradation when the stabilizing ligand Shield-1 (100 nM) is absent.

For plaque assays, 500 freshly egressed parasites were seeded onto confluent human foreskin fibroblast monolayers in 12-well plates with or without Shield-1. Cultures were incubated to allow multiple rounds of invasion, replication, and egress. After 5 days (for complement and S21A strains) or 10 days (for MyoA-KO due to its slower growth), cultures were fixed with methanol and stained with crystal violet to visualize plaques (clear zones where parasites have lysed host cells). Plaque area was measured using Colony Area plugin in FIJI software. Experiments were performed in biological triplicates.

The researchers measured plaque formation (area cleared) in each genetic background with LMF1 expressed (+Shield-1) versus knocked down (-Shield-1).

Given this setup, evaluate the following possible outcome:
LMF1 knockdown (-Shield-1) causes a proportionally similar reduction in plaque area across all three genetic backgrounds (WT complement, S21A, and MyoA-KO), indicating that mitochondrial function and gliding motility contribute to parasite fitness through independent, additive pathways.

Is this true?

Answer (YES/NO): NO